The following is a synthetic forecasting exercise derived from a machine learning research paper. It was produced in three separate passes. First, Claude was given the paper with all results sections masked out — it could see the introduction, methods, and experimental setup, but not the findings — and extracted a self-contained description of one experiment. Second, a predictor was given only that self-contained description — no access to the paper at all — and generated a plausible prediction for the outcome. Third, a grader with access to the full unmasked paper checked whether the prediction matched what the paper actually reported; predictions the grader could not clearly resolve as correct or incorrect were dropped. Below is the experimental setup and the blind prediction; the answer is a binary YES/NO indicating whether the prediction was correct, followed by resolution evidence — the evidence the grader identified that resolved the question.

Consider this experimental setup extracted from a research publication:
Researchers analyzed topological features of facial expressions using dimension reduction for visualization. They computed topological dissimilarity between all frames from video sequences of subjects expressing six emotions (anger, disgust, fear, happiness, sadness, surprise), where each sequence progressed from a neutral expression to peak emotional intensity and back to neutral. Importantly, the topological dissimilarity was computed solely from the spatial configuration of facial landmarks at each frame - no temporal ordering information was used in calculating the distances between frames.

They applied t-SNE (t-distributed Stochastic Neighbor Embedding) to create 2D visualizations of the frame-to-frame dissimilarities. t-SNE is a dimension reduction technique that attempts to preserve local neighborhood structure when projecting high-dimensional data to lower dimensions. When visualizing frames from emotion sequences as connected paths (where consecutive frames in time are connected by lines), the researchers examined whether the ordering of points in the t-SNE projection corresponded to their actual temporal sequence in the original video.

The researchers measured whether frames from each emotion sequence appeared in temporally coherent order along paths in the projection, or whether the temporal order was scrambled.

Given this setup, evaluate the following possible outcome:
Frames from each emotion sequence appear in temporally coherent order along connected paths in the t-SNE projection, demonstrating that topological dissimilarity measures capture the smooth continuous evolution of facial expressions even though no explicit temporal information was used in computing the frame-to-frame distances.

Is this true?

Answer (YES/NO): YES